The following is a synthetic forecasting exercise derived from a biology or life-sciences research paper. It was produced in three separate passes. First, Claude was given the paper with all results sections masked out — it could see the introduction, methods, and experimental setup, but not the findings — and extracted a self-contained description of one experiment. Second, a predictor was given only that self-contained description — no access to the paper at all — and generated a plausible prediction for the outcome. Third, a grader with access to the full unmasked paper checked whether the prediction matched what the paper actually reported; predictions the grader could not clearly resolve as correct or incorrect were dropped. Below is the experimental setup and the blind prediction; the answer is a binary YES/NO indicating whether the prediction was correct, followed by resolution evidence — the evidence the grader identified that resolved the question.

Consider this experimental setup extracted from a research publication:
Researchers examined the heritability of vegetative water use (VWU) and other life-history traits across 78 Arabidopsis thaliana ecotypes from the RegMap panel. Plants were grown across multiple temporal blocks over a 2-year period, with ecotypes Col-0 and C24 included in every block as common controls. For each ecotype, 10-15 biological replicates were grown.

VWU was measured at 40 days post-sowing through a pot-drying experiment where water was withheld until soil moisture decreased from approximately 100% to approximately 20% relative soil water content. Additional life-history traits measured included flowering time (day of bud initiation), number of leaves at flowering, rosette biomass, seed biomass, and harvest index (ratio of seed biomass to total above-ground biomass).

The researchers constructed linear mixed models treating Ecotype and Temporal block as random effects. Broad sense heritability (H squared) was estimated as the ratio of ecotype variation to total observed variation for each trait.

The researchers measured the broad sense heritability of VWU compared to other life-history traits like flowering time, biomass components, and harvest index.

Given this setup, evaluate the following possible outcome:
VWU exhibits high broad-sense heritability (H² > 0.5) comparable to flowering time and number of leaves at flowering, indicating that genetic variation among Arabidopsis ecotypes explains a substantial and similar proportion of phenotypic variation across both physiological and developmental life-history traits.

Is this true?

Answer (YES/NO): NO